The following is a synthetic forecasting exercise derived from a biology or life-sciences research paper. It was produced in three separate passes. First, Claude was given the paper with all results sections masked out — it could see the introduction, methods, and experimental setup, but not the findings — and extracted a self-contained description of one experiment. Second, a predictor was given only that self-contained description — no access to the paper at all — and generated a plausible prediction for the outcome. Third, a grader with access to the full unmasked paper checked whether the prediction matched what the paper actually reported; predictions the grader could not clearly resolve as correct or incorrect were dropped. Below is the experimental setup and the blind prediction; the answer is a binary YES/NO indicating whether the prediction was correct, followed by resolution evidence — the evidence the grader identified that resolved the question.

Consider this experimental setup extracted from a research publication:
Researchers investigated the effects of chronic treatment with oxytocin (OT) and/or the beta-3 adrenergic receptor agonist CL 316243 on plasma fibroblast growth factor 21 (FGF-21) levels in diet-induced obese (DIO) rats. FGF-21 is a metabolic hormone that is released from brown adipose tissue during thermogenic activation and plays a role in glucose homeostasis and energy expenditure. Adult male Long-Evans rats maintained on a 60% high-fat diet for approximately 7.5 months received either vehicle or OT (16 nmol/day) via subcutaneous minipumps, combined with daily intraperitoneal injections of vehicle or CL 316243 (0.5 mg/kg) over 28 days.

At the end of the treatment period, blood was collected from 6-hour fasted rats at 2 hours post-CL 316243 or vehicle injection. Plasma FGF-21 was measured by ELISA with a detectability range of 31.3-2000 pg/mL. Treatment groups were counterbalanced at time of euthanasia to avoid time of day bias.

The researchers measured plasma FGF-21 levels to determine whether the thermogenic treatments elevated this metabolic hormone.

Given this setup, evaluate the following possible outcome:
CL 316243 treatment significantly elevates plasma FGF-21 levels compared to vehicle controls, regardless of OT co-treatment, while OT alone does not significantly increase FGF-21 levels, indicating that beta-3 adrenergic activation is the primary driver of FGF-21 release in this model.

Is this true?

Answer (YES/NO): NO